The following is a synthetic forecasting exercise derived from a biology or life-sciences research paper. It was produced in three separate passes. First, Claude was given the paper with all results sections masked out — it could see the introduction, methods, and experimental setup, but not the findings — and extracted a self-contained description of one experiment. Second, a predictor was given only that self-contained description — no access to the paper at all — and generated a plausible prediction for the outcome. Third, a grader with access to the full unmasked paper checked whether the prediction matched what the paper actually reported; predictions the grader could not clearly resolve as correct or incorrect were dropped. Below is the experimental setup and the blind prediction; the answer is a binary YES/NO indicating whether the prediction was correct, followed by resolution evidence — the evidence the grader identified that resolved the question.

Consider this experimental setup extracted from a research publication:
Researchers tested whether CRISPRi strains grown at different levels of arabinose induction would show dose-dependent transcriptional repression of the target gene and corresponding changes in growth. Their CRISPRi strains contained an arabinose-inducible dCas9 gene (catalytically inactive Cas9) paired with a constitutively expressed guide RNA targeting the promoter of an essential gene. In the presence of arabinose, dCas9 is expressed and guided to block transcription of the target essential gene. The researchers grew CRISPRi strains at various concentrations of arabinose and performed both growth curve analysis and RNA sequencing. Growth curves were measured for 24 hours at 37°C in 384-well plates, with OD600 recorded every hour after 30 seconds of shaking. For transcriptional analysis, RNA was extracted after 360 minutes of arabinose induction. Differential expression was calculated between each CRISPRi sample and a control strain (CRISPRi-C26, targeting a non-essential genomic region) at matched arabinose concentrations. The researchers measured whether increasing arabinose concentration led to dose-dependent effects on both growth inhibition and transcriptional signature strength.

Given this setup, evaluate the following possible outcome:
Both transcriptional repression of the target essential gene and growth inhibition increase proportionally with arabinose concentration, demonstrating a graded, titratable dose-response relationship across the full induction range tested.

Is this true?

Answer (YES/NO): NO